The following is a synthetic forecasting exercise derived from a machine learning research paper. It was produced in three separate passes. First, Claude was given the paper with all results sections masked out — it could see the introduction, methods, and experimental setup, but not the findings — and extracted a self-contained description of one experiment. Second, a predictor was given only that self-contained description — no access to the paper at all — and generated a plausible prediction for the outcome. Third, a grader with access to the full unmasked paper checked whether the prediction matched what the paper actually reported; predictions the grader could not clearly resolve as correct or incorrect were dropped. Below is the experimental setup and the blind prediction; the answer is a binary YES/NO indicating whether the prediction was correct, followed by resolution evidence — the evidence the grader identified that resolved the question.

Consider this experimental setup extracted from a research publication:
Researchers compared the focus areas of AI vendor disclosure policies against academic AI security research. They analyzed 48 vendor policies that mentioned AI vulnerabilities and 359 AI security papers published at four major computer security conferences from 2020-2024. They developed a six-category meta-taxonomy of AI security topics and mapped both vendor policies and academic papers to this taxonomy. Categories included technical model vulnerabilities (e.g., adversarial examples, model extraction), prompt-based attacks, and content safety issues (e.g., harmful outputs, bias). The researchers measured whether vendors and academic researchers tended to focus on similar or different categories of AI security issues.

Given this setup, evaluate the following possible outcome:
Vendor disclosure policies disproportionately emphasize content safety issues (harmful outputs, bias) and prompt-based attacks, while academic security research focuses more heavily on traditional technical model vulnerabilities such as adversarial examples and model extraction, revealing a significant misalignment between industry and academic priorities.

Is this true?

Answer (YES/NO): NO